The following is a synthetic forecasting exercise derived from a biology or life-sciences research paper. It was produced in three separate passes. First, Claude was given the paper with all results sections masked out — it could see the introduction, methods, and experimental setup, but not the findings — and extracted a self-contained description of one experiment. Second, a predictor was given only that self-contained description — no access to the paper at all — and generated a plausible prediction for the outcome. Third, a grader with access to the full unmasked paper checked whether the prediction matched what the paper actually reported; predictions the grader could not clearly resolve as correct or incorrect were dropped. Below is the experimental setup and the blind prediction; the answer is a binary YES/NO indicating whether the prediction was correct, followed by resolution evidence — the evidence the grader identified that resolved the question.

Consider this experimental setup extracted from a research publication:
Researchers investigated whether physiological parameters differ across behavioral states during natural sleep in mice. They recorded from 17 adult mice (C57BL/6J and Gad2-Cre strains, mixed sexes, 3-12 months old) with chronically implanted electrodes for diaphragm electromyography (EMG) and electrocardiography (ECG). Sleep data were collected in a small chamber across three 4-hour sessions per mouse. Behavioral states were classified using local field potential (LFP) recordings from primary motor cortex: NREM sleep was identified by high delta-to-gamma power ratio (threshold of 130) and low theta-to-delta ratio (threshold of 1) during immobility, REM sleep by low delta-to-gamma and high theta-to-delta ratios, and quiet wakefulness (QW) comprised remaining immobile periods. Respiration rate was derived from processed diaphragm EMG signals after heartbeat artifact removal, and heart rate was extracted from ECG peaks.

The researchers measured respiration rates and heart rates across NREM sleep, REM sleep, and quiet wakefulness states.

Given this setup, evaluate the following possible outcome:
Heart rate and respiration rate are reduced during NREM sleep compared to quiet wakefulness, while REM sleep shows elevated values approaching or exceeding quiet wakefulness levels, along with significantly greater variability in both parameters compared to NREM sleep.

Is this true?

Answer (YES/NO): NO